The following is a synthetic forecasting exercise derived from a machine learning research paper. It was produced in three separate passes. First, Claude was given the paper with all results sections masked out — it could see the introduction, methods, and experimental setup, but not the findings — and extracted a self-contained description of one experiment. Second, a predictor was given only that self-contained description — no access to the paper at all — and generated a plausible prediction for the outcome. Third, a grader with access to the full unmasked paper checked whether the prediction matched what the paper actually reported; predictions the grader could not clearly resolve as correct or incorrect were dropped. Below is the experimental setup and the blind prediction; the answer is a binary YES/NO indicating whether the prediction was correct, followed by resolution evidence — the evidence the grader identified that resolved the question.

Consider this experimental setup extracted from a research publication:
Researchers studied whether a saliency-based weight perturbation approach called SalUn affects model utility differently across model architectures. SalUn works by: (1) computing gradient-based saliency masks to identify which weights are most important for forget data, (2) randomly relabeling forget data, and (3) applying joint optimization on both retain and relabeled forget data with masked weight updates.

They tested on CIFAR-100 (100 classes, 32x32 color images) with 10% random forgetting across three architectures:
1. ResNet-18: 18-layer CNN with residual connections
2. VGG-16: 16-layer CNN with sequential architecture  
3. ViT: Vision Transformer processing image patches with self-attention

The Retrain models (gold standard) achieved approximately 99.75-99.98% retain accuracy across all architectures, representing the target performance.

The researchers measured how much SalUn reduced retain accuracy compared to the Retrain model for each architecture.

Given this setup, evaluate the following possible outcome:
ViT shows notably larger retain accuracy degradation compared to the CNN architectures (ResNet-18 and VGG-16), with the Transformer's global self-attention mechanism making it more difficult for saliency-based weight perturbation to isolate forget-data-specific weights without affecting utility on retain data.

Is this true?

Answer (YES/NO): NO